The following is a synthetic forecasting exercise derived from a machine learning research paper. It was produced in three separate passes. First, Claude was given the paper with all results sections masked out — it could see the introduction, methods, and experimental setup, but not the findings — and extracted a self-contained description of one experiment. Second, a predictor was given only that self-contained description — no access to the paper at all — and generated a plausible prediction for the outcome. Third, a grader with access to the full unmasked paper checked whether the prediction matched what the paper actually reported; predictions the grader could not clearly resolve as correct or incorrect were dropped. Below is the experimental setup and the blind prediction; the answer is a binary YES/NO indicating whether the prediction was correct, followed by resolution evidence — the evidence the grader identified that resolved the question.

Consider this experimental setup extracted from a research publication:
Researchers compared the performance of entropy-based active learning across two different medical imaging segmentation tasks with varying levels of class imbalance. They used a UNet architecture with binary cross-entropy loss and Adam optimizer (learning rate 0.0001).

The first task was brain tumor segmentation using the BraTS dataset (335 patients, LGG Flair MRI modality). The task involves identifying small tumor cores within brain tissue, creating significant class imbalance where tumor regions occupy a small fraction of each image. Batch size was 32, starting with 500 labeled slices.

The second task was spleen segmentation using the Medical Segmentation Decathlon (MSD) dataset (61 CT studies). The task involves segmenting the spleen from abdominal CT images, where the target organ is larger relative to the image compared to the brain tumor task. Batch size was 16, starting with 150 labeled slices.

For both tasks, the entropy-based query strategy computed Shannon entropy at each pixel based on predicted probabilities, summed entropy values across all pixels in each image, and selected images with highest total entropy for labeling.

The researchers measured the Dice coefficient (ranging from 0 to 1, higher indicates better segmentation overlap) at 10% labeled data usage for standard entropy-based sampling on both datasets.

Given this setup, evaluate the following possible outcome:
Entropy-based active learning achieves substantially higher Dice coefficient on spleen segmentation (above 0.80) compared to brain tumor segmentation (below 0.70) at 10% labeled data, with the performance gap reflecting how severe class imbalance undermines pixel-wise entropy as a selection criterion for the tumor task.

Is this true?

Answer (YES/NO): NO